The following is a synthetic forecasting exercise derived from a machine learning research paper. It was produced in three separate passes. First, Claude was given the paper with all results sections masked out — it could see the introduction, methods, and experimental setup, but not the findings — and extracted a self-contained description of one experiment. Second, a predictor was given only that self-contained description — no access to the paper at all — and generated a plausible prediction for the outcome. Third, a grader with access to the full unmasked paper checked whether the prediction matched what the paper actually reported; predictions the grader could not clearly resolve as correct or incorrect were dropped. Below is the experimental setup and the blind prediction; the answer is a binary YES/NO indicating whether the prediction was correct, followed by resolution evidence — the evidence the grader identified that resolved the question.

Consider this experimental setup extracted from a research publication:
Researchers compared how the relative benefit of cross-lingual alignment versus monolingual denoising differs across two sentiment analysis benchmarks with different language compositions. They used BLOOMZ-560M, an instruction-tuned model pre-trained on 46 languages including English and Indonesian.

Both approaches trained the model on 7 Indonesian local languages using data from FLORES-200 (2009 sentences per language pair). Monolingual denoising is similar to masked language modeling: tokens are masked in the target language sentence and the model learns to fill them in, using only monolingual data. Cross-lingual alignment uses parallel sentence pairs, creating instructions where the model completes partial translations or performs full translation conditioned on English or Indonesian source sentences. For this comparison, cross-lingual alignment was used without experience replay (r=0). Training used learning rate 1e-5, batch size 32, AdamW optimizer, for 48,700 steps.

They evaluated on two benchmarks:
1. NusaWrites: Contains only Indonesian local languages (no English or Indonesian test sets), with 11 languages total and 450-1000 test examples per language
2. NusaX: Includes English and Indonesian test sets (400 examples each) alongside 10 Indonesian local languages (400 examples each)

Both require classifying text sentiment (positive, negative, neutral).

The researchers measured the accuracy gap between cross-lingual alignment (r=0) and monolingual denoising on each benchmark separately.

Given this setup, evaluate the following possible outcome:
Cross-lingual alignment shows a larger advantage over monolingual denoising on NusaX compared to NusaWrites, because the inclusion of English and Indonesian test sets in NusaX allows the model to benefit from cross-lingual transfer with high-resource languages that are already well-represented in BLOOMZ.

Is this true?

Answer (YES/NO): NO